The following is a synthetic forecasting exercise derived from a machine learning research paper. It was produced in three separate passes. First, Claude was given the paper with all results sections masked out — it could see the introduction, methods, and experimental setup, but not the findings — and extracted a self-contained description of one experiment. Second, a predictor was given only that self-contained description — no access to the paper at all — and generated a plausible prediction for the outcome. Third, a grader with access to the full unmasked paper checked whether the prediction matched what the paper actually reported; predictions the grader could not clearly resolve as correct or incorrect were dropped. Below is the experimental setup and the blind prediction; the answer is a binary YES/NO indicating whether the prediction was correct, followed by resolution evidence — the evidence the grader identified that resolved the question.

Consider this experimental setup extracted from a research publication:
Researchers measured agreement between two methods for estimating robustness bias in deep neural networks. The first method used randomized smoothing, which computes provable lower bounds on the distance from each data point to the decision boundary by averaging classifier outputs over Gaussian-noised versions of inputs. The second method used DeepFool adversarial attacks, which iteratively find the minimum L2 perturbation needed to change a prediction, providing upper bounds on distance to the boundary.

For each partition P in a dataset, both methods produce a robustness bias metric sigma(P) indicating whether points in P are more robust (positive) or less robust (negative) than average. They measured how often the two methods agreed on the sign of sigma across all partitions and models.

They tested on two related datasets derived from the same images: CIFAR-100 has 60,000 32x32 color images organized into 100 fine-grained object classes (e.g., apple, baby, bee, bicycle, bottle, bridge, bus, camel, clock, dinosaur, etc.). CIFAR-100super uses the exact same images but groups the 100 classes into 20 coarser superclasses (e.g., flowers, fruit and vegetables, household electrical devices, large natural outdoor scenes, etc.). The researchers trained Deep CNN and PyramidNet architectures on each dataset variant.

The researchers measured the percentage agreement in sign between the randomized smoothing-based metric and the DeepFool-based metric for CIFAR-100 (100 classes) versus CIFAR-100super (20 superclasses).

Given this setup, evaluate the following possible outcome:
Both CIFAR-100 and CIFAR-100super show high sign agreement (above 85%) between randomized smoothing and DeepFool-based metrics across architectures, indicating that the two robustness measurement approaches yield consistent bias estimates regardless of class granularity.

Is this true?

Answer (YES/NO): NO